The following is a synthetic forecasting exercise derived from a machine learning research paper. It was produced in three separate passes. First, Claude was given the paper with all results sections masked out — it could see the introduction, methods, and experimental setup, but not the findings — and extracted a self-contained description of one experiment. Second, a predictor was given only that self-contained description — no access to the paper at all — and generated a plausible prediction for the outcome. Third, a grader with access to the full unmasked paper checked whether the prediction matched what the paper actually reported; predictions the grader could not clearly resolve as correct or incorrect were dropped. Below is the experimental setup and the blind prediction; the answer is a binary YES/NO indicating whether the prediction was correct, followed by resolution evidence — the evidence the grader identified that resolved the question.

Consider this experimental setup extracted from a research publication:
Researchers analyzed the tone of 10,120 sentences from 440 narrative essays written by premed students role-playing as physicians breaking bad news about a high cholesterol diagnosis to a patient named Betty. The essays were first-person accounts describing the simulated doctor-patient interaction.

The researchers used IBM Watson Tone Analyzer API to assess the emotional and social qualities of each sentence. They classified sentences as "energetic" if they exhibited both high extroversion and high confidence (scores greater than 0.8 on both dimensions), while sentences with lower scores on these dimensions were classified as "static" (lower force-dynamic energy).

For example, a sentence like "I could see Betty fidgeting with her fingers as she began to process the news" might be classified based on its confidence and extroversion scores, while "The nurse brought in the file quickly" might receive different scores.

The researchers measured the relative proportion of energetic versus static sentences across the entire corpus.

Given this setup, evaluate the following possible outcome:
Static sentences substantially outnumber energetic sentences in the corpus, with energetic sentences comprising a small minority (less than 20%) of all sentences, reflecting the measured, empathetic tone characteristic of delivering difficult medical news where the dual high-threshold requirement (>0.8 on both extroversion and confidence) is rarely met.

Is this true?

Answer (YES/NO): NO